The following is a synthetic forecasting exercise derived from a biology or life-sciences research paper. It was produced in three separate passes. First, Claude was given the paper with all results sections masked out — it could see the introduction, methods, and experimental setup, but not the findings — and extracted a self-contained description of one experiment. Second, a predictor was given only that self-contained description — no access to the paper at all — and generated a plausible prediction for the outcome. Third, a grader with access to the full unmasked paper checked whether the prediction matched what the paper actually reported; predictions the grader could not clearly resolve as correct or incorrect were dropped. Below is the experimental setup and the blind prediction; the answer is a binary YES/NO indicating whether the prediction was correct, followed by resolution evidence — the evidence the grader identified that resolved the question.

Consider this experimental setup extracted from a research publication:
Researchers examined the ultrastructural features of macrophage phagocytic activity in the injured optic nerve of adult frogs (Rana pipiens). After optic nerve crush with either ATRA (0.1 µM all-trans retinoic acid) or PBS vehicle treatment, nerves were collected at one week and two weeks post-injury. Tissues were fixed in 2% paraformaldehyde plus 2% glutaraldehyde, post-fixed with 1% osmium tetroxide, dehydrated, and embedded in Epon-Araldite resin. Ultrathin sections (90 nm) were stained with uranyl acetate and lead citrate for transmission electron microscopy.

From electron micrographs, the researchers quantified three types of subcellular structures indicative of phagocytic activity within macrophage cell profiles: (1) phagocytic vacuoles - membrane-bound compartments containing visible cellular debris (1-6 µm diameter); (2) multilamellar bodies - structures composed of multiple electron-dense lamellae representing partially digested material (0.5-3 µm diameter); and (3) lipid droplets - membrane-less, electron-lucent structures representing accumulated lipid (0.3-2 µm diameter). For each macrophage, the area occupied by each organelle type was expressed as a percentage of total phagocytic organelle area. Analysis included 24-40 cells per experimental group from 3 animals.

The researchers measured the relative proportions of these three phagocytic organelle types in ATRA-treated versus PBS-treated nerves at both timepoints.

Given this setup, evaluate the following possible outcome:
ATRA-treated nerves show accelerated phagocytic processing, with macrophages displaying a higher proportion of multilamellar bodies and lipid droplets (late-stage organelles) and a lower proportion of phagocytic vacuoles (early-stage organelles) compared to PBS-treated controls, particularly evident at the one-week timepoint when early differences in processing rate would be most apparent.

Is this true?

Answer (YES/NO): NO